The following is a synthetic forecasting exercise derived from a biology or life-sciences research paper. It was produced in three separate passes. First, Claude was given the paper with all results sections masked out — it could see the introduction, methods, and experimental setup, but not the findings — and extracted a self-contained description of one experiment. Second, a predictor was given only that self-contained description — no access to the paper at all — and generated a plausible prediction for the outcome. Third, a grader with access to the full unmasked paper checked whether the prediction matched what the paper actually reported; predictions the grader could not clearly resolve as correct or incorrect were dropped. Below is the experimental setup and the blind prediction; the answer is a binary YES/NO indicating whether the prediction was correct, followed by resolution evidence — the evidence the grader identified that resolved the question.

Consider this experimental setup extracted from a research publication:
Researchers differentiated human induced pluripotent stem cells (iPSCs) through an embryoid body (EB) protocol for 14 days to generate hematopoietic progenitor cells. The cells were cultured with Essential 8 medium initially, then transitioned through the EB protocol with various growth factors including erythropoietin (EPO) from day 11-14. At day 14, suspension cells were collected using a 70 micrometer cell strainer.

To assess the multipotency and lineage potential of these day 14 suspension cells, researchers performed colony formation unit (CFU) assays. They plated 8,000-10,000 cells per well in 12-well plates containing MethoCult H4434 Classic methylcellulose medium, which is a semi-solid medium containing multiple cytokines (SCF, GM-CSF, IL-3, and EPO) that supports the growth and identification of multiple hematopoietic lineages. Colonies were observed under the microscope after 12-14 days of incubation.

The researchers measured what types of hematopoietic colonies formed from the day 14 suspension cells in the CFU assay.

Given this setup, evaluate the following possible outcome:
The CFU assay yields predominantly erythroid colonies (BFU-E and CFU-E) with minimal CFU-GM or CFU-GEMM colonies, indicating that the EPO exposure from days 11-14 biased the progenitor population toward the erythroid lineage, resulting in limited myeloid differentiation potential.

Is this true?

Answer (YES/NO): NO